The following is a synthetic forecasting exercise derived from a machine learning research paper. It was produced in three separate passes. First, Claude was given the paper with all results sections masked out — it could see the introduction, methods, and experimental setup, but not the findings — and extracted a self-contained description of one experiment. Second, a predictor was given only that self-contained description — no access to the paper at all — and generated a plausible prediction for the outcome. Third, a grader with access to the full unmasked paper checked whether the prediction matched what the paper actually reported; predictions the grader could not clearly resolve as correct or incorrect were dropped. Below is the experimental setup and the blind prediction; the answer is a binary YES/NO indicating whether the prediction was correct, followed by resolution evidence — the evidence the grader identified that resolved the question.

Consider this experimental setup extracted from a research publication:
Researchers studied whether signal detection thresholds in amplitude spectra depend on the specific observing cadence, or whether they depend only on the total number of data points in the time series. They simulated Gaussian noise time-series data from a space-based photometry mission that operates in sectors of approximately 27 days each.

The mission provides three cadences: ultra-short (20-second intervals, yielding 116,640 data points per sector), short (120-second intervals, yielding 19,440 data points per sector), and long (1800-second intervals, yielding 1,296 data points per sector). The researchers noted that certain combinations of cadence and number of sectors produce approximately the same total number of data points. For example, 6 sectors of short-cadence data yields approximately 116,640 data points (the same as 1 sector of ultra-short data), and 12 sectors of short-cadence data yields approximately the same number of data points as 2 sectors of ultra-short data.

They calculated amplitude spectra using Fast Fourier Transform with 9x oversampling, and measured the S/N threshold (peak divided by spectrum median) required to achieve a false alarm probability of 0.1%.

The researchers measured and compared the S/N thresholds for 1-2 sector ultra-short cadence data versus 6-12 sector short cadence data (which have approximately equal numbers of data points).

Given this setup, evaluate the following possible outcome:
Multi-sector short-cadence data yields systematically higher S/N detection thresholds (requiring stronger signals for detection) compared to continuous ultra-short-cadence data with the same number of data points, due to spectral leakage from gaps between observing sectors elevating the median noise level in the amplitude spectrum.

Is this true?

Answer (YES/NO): NO